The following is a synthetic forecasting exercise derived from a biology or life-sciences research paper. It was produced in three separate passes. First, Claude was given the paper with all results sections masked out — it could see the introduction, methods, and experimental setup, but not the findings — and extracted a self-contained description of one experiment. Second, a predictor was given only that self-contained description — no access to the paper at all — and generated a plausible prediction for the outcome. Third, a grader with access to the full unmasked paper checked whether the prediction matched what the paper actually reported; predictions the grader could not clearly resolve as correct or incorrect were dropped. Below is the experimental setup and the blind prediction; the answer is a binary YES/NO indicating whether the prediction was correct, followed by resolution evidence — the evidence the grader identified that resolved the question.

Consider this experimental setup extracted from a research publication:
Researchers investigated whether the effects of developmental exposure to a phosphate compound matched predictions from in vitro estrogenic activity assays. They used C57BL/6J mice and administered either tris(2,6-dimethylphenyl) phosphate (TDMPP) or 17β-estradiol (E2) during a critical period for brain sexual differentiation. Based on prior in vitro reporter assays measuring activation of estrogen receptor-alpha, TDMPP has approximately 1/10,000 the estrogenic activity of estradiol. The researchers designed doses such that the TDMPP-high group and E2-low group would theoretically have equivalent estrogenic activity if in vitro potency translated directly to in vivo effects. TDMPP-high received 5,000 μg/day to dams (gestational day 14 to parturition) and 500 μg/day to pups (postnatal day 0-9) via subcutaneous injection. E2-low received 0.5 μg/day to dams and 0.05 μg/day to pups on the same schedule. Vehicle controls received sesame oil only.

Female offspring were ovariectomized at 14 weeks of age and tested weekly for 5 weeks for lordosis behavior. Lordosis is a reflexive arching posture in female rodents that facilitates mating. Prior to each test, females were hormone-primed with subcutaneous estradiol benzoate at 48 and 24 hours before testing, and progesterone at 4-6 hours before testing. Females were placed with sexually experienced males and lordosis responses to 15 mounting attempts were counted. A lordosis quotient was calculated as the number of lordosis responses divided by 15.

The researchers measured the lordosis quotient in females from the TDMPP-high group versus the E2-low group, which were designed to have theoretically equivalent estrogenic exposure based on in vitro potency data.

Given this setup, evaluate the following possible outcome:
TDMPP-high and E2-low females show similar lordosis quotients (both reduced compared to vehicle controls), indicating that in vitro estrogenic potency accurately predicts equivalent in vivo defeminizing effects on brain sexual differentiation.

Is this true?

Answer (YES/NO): YES